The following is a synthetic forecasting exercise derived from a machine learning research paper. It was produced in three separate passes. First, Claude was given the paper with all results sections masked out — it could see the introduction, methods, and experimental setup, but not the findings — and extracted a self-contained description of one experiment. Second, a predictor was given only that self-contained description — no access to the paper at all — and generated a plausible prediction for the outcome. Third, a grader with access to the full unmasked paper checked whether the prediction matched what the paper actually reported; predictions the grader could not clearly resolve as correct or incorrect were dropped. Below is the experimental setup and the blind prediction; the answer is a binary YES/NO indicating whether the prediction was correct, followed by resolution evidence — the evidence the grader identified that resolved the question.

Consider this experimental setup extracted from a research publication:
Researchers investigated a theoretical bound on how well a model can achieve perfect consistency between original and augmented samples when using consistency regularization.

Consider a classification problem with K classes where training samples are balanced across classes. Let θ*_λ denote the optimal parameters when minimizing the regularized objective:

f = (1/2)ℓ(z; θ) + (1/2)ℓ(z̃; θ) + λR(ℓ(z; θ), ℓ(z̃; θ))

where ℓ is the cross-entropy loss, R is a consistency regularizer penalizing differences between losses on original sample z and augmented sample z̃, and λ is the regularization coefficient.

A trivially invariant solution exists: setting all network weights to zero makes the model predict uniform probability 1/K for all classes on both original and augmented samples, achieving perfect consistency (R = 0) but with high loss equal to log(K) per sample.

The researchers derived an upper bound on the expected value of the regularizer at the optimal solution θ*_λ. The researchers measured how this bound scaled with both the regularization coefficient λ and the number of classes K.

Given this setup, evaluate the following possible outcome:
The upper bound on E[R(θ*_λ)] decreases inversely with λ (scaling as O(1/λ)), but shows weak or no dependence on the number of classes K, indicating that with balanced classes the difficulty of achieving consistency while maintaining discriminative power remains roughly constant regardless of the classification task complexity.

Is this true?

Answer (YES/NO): NO